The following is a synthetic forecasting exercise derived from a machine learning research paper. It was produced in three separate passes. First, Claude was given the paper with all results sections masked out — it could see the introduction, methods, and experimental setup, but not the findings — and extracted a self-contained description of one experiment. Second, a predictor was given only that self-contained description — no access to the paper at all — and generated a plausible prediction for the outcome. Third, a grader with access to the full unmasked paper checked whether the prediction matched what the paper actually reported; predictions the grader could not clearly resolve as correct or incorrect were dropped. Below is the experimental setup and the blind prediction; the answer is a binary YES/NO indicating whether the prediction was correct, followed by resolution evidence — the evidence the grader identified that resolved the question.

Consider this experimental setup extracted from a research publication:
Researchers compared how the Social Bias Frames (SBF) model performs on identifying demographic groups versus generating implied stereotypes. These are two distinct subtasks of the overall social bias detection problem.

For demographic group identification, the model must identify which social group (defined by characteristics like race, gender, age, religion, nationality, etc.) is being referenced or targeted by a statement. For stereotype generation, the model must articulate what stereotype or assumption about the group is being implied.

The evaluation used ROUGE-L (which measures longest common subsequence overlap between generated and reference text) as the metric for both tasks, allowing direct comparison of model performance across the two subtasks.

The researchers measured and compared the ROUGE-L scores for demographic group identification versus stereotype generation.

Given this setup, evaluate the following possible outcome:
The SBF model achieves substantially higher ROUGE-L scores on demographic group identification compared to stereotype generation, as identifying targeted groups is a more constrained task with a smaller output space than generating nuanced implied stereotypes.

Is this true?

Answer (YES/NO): YES